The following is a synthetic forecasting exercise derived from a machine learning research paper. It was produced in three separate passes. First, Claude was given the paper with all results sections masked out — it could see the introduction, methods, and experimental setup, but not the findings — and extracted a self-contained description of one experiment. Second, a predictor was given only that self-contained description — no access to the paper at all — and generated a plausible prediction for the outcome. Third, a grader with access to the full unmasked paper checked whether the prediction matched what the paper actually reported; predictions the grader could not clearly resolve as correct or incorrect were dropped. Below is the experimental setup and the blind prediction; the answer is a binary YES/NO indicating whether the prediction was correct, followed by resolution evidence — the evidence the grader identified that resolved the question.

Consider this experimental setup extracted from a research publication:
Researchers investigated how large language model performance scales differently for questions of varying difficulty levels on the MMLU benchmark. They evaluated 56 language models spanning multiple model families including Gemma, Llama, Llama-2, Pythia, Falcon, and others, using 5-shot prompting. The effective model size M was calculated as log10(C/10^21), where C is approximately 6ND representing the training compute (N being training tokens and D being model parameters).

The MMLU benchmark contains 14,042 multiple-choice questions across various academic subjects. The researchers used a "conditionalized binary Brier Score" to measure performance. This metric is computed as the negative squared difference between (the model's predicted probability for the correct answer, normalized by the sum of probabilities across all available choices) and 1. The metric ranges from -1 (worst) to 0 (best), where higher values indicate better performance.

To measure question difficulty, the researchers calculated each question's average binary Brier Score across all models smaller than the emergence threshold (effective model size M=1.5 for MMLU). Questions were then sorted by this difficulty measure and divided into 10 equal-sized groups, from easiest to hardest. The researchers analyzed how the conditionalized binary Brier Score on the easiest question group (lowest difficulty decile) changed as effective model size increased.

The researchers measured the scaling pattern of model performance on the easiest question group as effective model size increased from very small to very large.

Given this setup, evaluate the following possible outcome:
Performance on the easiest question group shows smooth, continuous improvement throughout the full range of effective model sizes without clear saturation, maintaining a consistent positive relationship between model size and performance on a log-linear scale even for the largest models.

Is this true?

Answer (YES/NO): NO